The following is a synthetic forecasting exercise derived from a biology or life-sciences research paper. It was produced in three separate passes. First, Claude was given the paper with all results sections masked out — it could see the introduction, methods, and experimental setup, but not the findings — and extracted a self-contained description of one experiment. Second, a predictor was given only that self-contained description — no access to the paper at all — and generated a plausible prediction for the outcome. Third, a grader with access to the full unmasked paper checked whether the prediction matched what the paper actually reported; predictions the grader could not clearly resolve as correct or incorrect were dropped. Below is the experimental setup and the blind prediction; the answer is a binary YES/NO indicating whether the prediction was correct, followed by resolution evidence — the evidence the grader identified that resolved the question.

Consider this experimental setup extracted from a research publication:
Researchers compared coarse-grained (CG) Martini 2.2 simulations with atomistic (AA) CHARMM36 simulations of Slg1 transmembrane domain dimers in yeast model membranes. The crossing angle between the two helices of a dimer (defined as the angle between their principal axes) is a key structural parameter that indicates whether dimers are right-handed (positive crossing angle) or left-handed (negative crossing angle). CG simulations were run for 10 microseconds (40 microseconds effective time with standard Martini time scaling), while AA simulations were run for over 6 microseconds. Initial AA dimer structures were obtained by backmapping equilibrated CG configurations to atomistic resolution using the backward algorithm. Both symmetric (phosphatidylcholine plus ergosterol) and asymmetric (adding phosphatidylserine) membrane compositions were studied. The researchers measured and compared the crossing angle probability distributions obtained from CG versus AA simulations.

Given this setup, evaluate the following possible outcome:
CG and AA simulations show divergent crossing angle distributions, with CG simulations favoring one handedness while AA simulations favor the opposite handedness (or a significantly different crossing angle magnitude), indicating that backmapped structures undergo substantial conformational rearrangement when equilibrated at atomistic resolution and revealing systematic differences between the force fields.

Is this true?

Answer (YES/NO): NO